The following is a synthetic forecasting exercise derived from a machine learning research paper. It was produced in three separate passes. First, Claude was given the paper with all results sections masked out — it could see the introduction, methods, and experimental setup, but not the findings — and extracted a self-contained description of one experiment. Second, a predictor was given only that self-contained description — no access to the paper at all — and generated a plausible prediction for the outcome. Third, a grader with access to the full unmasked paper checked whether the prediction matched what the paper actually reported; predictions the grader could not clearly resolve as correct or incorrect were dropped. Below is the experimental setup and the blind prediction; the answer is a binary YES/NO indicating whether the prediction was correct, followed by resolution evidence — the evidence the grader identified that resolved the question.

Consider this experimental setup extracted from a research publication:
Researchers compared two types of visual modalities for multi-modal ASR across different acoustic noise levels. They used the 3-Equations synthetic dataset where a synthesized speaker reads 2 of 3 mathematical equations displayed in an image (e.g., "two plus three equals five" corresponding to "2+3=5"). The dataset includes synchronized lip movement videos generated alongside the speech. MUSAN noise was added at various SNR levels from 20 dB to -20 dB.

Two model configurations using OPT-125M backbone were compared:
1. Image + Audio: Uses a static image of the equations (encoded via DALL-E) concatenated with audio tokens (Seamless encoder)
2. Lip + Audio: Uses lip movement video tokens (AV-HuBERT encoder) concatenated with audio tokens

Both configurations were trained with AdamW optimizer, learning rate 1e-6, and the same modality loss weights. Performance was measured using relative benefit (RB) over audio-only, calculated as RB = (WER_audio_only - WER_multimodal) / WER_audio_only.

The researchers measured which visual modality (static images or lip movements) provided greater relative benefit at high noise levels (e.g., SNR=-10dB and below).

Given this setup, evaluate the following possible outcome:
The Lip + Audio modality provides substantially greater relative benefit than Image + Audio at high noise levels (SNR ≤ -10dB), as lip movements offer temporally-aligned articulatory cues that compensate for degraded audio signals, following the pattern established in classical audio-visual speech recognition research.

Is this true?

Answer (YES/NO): YES